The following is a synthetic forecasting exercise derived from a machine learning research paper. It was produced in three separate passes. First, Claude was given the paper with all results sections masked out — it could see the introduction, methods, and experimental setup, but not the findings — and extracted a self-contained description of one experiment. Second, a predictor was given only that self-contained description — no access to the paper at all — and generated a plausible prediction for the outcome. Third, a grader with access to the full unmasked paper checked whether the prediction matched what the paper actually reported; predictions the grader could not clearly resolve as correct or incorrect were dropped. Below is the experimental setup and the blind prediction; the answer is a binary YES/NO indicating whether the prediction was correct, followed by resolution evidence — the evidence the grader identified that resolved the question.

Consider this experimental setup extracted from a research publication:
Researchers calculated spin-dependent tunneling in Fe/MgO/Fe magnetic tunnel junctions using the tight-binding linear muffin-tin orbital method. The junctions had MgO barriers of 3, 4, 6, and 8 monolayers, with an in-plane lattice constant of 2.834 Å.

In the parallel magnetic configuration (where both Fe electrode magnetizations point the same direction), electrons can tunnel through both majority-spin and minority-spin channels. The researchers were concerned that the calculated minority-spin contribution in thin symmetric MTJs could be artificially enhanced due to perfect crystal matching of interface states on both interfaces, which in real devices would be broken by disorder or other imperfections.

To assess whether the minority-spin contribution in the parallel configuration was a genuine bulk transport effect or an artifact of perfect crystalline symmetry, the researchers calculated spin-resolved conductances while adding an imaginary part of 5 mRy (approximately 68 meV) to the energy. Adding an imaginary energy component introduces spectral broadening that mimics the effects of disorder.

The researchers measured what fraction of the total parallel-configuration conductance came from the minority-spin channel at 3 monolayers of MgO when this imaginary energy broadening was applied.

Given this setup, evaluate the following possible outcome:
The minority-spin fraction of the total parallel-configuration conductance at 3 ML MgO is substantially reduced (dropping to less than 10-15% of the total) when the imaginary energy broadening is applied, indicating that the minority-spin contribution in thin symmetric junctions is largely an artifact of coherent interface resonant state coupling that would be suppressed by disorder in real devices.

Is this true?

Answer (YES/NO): YES